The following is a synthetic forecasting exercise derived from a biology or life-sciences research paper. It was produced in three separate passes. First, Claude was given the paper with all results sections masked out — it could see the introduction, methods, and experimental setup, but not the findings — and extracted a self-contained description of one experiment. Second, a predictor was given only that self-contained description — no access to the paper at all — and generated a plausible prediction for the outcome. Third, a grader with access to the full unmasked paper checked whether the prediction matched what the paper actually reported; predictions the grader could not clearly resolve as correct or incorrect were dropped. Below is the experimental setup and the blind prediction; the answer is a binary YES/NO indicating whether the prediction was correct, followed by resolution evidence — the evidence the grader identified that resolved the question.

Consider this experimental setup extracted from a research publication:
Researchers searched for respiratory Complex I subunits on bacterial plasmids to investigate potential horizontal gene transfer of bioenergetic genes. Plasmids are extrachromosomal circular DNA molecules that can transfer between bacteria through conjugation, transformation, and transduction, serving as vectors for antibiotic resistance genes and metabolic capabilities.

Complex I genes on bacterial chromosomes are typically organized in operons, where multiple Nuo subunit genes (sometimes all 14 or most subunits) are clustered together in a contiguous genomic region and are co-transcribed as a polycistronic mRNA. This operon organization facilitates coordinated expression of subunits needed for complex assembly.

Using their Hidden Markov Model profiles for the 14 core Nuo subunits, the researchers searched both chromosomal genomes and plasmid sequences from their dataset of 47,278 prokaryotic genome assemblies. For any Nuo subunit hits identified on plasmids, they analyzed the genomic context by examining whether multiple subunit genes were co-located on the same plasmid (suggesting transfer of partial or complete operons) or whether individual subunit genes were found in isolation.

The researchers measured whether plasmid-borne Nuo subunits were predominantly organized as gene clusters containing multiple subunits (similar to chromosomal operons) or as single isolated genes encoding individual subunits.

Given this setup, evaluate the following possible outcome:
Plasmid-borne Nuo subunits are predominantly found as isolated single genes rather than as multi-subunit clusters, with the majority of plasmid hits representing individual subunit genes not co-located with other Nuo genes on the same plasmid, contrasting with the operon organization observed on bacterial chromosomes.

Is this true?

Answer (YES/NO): NO